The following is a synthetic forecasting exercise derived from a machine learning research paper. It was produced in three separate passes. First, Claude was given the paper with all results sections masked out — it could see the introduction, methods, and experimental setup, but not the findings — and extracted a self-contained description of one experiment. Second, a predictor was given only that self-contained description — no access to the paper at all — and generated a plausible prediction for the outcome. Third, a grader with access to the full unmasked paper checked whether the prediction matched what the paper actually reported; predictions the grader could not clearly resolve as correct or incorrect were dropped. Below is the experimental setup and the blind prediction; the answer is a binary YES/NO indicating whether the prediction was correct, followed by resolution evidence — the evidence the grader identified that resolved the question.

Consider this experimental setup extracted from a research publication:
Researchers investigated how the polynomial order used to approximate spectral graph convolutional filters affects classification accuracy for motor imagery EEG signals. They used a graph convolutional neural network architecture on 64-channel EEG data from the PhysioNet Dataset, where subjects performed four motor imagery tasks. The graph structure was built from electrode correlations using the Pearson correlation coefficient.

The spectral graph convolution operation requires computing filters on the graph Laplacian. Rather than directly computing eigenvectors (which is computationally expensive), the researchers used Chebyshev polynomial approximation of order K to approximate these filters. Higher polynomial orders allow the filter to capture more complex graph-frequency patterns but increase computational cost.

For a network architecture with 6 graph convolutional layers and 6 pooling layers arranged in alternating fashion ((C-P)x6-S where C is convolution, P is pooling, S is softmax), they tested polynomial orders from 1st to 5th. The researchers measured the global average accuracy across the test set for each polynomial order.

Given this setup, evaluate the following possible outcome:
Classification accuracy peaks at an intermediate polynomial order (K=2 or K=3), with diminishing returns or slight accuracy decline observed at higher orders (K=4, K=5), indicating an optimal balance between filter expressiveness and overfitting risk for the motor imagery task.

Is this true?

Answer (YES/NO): YES